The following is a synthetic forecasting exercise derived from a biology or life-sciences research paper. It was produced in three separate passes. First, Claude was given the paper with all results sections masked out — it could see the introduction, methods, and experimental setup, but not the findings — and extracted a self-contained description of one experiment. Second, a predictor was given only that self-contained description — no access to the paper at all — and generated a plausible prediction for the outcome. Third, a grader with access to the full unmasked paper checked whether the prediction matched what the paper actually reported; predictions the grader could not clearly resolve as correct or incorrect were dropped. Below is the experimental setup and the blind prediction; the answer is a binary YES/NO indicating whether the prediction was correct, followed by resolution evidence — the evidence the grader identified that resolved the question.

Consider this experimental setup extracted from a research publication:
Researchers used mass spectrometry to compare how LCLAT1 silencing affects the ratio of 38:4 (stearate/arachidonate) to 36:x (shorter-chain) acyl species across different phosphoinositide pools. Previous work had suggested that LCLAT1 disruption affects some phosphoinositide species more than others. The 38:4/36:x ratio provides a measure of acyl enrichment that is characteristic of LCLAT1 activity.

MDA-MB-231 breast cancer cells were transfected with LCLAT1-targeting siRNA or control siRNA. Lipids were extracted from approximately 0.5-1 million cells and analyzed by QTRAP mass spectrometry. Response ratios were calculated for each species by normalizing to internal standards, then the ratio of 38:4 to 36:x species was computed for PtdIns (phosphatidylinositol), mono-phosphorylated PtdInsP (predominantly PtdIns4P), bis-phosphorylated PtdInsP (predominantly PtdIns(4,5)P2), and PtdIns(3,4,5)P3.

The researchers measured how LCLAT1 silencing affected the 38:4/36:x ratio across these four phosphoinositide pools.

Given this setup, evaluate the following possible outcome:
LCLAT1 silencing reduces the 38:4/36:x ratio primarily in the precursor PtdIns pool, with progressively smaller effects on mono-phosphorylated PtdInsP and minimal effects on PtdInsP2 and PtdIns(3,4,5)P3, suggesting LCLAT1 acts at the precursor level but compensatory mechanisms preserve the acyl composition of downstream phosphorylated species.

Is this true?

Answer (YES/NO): NO